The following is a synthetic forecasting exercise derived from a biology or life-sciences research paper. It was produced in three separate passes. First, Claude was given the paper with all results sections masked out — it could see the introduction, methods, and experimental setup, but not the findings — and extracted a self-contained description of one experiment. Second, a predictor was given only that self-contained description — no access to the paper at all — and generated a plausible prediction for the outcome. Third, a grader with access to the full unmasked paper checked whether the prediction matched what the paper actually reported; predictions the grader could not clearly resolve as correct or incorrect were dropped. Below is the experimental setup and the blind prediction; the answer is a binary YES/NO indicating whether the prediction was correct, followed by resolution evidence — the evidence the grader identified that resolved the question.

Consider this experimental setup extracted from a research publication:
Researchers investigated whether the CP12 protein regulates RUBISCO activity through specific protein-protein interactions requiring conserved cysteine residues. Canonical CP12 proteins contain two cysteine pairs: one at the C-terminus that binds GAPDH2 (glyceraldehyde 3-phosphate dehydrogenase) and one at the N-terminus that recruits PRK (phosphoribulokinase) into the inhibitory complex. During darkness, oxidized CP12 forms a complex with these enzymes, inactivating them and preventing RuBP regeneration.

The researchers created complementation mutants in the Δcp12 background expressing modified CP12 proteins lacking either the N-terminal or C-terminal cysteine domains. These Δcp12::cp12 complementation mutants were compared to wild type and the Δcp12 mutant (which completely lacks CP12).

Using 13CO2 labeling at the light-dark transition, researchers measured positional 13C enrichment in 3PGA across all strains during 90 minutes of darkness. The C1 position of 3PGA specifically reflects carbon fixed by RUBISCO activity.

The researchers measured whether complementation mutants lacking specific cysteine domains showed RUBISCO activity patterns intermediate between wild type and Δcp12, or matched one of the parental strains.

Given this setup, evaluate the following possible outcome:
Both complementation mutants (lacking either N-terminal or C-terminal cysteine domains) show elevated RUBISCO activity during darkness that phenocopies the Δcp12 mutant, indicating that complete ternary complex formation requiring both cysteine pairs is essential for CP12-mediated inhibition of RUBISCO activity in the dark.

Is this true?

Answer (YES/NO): NO